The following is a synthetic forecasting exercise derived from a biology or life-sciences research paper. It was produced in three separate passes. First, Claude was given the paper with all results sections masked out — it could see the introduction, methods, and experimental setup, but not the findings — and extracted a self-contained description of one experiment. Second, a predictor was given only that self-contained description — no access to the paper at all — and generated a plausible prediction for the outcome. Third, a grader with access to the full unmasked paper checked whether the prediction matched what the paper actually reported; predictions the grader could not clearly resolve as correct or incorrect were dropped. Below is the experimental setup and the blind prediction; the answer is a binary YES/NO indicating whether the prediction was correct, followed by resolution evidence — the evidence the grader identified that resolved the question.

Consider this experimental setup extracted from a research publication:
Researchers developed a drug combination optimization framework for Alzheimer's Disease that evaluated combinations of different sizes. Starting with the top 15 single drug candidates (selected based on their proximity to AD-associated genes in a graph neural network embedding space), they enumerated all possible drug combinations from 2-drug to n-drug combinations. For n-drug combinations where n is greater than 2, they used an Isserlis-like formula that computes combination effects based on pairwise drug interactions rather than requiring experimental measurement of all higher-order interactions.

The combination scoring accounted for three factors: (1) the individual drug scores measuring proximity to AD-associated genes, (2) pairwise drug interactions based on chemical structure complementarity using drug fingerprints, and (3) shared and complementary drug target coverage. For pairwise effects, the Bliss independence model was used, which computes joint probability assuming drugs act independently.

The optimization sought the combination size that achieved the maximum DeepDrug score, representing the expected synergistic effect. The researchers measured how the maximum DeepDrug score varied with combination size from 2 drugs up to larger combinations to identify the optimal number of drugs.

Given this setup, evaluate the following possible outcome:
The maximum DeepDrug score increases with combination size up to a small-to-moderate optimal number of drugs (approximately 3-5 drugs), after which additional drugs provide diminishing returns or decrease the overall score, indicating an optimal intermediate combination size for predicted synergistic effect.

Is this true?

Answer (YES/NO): YES